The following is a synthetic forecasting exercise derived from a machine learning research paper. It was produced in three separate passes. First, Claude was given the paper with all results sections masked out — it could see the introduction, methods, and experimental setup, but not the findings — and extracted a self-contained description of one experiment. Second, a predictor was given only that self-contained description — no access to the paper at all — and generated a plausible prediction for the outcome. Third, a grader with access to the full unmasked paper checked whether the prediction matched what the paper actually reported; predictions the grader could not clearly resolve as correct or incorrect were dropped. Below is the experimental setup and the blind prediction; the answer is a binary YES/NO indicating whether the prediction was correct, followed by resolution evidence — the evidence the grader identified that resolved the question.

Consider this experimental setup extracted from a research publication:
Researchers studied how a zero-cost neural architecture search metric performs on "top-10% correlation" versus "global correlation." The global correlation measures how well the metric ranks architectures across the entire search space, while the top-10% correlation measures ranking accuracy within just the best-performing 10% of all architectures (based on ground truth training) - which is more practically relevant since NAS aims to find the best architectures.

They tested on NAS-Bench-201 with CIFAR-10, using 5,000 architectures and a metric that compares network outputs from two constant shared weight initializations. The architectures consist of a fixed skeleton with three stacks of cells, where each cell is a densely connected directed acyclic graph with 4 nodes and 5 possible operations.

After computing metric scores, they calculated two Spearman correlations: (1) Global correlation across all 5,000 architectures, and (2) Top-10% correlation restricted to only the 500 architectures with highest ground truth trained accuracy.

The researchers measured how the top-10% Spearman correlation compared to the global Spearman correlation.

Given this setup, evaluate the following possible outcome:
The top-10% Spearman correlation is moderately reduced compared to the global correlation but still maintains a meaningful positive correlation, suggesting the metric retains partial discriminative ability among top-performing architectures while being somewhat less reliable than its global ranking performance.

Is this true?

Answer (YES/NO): YES